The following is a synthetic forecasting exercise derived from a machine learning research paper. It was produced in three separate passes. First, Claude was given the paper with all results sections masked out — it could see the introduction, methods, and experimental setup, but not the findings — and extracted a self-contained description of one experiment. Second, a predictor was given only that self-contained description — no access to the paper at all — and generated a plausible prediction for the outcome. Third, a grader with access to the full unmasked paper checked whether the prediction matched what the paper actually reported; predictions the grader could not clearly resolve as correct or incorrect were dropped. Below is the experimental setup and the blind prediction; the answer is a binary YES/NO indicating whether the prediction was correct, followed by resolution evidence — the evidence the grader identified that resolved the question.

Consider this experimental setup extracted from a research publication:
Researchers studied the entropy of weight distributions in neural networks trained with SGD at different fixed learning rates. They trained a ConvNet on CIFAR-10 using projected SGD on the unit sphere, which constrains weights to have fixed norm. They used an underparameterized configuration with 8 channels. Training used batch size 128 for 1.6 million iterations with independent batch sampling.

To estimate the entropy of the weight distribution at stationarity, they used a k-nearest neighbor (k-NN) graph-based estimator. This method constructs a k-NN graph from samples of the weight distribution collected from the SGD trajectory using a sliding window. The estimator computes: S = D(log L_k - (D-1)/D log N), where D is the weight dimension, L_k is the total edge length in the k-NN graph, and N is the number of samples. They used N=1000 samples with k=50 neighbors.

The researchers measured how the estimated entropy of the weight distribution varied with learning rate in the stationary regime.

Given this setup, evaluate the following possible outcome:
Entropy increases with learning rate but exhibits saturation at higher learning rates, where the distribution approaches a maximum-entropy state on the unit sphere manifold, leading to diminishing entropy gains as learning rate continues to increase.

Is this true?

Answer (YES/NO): YES